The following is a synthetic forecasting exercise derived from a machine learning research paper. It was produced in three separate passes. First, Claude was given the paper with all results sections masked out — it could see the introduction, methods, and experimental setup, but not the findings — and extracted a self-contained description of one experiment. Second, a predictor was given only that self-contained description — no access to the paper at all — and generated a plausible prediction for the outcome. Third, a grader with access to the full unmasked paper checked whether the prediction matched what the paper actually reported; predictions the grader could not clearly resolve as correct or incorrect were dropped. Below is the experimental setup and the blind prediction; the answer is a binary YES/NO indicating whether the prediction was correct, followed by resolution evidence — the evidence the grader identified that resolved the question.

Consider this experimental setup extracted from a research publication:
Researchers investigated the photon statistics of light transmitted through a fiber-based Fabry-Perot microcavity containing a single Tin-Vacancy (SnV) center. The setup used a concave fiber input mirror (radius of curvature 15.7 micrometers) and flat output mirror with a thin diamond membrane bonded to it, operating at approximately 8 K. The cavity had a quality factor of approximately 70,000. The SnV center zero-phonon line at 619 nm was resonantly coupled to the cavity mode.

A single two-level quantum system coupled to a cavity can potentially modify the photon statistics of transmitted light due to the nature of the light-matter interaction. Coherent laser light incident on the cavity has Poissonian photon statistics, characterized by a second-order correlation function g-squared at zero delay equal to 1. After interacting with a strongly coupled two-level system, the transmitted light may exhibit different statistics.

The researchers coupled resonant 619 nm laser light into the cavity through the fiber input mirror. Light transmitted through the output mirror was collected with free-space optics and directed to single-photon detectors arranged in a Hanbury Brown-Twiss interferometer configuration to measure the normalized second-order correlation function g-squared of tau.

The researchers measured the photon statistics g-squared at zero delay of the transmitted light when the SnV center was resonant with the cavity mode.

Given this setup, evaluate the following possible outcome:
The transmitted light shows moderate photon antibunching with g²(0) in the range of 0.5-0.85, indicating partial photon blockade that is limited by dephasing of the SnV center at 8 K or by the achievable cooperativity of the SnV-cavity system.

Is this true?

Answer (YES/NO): NO